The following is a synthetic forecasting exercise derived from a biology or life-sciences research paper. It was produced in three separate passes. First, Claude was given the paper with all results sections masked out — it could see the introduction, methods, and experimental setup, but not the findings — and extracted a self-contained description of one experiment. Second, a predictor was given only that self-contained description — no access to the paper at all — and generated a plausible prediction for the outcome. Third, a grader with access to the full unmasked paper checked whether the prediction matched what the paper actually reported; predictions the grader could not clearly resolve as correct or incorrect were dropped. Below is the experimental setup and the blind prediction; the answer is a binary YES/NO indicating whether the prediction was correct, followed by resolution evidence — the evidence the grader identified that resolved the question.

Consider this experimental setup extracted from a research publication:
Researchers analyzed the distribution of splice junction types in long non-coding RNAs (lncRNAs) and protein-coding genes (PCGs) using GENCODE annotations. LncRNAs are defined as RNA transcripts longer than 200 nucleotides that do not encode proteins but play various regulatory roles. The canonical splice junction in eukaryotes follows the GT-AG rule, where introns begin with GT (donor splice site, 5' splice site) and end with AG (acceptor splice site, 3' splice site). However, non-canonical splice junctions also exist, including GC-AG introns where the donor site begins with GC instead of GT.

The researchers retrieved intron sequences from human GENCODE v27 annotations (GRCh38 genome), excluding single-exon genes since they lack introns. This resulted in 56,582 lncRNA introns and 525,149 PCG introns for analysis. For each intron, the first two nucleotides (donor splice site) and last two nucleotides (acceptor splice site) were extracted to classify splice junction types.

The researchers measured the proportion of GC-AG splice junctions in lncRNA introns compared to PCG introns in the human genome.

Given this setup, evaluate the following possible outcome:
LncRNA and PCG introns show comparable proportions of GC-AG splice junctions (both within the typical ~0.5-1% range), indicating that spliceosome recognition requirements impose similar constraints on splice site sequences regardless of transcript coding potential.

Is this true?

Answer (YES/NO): NO